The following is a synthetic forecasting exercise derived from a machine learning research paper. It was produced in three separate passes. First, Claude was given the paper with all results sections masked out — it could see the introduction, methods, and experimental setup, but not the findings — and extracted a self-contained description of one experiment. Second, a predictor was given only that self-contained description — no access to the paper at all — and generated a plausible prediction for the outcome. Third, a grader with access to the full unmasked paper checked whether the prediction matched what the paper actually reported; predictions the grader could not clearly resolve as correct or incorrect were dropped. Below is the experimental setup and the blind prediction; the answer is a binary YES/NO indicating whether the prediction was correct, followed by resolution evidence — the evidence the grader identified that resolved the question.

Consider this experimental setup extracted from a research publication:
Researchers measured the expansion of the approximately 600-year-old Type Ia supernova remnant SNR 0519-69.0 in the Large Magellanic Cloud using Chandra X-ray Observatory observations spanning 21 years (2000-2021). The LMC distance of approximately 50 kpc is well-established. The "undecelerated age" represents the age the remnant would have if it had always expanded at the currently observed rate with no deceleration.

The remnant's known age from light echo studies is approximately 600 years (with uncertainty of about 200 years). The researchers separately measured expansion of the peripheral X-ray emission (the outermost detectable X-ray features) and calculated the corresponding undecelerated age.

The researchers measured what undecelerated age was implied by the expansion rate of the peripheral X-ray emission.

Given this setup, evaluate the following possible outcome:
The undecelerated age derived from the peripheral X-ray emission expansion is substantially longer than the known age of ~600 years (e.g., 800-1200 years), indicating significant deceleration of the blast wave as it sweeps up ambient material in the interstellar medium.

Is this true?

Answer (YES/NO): NO